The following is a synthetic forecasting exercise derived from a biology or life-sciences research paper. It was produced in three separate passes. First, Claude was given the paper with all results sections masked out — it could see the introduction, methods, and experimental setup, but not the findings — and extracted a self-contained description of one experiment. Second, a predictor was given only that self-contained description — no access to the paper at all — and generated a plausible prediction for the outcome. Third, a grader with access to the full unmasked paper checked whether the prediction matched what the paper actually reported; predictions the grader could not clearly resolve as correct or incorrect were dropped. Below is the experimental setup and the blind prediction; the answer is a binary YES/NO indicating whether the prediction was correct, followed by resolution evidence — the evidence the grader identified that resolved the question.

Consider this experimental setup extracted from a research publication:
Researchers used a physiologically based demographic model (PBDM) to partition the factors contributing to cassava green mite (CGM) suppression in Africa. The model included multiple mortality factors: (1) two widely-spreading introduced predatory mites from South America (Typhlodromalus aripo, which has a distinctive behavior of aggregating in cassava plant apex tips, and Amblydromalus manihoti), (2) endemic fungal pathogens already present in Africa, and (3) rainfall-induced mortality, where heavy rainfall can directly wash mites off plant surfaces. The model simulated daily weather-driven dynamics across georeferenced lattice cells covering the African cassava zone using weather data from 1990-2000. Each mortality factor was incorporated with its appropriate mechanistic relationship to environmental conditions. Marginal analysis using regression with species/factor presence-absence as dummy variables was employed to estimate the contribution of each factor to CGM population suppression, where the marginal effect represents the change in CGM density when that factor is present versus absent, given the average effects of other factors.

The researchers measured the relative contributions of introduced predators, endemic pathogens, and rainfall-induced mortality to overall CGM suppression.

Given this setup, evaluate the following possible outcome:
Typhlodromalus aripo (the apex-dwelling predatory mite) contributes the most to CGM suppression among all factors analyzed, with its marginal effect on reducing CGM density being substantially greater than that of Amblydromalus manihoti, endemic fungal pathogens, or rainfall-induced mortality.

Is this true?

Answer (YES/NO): YES